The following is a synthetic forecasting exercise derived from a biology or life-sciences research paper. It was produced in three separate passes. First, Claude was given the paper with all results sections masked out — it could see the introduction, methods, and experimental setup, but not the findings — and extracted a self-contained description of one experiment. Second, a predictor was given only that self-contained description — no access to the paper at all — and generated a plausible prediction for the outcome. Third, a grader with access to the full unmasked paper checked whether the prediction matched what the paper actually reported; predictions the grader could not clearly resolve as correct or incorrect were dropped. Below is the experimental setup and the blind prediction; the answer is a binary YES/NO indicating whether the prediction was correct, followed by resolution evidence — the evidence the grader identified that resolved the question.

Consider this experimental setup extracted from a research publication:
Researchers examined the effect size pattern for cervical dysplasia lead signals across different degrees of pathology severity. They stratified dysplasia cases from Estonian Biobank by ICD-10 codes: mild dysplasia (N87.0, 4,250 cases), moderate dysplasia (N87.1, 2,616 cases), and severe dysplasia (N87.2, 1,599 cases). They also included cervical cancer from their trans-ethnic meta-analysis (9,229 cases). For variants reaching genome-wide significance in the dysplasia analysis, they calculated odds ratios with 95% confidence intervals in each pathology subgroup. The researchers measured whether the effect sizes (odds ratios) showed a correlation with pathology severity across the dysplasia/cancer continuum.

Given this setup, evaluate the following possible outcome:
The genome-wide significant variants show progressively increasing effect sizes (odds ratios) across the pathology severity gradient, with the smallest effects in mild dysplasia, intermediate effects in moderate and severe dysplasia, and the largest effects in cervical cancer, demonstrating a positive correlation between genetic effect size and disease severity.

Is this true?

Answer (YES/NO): NO